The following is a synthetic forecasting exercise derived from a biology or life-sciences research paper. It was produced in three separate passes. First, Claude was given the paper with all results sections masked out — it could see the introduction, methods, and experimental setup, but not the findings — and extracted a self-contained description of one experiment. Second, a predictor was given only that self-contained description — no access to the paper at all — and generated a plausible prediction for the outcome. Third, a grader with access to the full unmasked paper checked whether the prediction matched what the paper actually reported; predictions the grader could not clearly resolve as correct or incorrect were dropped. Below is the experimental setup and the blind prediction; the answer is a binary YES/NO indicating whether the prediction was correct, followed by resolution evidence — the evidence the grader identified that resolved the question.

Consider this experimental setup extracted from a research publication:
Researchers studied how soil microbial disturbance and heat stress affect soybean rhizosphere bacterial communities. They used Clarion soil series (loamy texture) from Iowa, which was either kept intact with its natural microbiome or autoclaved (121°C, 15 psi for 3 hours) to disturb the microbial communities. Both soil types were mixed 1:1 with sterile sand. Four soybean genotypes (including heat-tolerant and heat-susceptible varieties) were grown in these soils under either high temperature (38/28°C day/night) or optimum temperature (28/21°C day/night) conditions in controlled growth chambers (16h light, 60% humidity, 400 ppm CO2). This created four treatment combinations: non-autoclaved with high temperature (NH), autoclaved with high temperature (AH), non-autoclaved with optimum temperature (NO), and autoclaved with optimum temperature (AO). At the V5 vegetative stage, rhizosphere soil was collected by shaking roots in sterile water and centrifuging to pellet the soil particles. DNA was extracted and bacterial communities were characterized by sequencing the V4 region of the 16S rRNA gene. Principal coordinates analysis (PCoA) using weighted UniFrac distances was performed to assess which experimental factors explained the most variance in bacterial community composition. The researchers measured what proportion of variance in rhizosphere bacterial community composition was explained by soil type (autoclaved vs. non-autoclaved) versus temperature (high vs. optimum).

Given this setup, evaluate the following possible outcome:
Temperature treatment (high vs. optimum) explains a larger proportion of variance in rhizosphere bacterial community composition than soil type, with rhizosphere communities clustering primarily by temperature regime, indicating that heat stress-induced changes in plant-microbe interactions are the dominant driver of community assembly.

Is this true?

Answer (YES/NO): NO